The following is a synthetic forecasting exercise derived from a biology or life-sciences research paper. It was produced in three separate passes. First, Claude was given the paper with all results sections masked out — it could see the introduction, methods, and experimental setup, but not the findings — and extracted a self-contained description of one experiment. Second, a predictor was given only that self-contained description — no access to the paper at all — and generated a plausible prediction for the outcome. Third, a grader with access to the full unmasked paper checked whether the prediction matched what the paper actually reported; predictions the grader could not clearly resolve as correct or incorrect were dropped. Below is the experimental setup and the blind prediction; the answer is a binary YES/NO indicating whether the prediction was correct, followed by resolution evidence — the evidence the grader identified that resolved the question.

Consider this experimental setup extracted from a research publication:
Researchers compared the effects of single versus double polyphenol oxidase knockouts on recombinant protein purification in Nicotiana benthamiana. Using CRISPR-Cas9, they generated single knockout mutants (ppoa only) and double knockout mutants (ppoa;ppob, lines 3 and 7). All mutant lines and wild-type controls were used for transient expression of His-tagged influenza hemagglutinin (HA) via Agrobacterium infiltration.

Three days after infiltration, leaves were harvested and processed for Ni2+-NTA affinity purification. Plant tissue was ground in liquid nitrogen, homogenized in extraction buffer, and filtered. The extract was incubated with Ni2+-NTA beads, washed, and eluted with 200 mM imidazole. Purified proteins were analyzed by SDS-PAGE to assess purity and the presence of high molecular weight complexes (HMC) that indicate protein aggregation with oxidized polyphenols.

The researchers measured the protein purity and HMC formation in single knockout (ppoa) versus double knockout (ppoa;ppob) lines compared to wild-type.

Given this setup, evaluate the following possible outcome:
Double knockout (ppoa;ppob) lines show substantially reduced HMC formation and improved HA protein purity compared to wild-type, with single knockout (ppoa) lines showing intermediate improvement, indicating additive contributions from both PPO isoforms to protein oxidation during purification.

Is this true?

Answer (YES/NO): YES